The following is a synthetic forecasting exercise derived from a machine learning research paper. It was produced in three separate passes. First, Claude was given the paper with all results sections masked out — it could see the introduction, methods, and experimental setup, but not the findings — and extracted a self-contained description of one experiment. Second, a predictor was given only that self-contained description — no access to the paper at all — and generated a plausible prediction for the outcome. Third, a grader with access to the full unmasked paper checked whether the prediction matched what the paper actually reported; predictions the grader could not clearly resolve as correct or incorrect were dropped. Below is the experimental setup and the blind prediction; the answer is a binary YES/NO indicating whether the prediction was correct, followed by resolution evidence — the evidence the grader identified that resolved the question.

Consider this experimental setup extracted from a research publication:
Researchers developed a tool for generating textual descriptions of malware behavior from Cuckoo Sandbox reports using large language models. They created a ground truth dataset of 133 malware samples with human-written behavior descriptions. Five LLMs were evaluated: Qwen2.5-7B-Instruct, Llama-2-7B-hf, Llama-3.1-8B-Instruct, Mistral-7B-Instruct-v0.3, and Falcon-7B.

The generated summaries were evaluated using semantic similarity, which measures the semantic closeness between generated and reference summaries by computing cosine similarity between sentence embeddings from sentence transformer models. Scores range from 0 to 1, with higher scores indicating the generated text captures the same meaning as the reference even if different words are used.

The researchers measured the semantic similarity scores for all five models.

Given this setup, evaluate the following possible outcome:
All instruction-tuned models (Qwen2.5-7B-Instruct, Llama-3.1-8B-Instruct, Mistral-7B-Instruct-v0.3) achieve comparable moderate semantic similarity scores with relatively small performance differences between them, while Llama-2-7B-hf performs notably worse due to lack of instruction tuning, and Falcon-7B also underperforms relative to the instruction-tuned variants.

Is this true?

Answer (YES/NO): YES